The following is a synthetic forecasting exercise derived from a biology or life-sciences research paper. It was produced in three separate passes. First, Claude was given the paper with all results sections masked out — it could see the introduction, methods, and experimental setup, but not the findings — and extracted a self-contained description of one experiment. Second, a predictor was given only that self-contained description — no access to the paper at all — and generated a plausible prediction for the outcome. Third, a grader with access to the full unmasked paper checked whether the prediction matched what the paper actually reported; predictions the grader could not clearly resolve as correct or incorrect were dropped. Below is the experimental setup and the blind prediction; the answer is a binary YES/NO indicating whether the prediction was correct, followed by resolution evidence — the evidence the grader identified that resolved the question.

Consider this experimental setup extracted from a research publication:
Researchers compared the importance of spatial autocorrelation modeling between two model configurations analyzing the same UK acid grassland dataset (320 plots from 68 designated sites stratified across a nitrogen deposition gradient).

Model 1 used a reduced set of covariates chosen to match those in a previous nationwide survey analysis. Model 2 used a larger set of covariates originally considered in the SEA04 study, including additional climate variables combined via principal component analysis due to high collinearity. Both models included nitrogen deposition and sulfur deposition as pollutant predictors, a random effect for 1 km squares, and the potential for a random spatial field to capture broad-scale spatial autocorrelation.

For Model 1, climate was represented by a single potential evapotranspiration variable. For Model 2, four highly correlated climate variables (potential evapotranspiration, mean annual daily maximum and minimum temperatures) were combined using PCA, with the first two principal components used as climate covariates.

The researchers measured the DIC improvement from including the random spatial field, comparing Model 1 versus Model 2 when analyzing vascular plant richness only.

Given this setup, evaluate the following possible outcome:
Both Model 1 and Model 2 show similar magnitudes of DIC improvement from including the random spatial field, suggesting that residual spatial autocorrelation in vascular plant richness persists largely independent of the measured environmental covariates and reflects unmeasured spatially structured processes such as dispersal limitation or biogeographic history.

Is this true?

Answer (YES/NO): NO